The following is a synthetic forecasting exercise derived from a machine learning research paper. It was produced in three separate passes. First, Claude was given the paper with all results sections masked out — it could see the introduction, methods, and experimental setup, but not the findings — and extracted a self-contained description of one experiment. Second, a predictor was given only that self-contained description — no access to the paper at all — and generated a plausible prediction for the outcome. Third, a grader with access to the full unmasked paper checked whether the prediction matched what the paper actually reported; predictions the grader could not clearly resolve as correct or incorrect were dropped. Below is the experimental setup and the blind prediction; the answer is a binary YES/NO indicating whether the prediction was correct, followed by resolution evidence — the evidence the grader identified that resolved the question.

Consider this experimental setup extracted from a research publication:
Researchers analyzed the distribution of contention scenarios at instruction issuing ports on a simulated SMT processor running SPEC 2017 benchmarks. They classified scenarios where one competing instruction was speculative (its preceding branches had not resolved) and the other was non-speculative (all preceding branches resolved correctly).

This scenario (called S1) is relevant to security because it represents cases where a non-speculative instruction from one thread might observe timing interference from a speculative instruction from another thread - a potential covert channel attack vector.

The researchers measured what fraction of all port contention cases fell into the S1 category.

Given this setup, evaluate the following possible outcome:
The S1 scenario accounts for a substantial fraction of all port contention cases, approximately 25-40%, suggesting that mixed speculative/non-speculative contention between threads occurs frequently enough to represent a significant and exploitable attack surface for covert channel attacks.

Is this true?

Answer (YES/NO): NO